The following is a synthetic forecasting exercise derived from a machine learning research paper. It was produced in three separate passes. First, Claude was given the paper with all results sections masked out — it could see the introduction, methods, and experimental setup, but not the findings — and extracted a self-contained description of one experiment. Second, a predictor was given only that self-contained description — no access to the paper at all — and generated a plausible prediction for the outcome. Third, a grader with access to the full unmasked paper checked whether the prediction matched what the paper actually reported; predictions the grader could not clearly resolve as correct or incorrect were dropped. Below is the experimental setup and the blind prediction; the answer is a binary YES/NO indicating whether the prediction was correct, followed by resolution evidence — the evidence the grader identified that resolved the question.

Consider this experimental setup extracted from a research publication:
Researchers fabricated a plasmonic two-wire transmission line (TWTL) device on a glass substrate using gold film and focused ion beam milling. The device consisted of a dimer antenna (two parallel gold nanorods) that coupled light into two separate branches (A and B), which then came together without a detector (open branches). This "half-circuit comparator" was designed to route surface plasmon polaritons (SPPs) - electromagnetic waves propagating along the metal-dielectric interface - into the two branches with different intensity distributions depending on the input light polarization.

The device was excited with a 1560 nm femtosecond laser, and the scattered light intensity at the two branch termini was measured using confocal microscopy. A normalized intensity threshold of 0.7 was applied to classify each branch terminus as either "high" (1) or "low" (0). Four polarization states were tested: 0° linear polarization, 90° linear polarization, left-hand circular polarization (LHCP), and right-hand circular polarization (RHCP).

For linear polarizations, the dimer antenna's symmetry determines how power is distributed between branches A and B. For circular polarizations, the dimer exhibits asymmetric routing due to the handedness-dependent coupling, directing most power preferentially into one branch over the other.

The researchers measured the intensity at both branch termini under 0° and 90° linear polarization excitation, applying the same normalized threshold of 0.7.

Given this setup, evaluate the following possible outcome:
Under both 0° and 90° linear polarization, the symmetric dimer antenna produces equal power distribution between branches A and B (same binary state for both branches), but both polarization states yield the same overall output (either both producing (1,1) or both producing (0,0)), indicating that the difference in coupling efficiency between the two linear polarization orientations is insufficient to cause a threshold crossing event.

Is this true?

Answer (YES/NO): NO